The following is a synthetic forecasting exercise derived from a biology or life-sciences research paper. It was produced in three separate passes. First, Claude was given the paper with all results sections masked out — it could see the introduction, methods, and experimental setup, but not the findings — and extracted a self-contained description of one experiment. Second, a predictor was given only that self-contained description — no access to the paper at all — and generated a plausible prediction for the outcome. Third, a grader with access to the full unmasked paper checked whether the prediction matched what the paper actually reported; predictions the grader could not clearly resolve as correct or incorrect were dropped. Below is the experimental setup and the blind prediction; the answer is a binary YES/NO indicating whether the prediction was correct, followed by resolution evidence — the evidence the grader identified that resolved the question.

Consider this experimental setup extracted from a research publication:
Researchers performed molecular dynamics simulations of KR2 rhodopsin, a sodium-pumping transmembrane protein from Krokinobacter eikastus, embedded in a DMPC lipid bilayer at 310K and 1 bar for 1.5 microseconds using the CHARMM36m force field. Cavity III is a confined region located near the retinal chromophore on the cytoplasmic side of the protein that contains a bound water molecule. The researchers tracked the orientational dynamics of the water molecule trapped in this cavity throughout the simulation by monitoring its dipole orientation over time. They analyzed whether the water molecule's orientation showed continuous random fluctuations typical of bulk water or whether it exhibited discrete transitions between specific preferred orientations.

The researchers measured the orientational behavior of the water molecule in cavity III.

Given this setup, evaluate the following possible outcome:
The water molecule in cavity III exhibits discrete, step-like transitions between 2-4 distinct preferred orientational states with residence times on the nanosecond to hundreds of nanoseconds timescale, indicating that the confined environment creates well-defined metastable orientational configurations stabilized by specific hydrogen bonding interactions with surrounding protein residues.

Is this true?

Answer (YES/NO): NO